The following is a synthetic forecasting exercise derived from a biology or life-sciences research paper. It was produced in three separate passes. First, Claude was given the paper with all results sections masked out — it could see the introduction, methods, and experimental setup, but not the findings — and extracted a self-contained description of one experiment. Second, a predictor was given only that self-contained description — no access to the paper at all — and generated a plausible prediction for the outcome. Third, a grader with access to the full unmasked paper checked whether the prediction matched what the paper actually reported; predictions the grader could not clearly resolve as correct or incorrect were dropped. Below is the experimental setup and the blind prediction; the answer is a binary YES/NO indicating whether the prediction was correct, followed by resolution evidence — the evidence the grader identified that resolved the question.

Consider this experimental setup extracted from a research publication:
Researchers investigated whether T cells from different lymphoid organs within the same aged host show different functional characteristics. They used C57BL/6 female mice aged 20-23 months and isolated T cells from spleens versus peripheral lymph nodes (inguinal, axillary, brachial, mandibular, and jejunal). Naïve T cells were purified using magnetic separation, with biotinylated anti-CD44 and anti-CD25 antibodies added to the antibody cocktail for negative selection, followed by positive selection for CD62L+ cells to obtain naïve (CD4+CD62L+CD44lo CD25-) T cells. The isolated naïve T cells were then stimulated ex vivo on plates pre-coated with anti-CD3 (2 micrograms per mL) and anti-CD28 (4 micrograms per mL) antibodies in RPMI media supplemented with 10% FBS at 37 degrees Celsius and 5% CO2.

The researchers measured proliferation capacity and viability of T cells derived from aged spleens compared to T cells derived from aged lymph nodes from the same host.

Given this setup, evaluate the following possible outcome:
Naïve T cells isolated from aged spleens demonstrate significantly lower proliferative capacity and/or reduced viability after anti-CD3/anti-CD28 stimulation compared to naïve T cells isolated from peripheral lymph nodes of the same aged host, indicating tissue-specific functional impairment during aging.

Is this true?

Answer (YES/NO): YES